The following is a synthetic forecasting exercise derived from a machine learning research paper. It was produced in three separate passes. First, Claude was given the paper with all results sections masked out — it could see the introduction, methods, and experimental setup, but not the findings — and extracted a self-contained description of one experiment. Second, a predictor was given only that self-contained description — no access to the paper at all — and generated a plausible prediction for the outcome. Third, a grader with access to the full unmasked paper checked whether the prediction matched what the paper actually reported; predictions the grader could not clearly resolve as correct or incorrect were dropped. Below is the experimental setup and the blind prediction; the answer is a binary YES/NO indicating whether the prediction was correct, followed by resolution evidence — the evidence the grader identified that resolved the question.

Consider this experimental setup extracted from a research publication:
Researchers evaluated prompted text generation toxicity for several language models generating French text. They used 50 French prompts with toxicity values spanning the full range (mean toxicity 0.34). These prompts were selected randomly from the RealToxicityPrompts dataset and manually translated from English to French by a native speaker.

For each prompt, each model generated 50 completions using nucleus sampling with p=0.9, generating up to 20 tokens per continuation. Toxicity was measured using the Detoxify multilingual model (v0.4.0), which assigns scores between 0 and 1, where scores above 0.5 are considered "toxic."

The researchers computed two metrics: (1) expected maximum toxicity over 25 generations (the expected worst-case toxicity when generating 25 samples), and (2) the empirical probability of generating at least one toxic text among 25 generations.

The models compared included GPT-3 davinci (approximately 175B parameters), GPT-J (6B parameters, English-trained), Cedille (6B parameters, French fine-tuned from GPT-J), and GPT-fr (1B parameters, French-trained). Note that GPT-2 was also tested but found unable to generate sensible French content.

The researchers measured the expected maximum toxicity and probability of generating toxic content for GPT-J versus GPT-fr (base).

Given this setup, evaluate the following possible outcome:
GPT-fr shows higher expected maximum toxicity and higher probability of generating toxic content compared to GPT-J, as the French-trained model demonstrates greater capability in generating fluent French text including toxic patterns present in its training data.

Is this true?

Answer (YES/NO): NO